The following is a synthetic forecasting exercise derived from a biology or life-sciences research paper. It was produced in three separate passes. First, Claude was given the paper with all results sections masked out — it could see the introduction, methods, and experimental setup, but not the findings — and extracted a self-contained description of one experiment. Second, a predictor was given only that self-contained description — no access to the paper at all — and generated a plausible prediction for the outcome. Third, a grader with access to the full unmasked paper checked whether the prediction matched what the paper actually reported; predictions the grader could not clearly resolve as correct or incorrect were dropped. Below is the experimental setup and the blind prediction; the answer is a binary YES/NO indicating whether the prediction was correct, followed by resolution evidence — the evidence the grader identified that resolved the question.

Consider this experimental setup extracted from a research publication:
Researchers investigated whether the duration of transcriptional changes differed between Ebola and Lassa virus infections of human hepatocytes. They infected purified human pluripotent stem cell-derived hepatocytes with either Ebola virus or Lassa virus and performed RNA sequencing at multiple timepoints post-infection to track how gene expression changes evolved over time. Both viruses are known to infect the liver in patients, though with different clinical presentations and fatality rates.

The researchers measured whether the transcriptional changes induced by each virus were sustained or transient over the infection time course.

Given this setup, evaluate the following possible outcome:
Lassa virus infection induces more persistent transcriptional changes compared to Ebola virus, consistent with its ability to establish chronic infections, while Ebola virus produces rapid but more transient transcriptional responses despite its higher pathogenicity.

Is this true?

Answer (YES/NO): NO